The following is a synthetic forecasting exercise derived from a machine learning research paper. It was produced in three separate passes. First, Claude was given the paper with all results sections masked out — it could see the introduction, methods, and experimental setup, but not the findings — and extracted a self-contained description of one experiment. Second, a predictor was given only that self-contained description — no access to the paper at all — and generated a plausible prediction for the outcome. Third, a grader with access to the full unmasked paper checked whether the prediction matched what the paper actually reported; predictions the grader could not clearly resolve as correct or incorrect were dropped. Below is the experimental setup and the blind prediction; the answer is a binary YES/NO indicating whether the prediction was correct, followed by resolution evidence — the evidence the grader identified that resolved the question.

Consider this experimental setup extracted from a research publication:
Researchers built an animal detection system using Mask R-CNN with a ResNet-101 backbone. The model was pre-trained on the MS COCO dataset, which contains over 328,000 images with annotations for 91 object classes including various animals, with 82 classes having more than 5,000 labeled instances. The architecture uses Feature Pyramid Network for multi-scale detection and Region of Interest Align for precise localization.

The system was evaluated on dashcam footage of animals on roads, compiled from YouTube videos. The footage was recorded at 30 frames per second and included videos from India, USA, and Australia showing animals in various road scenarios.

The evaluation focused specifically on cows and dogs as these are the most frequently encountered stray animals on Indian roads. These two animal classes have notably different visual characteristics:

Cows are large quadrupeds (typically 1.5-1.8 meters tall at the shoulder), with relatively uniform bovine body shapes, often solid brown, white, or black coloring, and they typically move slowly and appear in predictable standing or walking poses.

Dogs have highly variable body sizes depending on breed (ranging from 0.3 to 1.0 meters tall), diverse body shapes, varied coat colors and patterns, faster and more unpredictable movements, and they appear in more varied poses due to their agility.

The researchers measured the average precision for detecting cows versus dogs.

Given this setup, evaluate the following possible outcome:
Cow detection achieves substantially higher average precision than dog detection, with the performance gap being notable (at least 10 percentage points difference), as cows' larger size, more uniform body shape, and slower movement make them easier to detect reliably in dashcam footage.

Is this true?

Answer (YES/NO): NO